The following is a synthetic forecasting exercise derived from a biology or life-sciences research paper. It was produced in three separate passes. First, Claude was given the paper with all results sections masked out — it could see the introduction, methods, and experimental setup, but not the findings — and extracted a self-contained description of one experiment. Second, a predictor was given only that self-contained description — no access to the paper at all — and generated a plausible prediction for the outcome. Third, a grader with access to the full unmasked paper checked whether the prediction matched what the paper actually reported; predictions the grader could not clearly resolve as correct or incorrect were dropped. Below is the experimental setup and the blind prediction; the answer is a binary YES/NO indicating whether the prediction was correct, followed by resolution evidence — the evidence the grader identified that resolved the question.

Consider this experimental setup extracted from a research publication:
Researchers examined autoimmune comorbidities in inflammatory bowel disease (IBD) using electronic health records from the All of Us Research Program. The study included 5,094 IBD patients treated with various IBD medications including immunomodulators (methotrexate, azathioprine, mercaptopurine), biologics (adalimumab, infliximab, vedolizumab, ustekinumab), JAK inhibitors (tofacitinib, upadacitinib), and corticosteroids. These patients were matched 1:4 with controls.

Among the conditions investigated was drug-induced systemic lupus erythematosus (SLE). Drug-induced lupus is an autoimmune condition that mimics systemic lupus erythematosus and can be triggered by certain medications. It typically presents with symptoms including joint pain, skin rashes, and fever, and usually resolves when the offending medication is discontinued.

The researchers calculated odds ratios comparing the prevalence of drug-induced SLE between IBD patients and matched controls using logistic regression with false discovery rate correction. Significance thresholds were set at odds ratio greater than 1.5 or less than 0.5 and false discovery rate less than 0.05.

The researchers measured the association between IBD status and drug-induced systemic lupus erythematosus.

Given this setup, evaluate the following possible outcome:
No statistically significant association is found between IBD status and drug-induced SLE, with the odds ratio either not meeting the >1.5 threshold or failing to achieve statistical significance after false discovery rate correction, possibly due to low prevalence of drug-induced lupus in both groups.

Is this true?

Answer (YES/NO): NO